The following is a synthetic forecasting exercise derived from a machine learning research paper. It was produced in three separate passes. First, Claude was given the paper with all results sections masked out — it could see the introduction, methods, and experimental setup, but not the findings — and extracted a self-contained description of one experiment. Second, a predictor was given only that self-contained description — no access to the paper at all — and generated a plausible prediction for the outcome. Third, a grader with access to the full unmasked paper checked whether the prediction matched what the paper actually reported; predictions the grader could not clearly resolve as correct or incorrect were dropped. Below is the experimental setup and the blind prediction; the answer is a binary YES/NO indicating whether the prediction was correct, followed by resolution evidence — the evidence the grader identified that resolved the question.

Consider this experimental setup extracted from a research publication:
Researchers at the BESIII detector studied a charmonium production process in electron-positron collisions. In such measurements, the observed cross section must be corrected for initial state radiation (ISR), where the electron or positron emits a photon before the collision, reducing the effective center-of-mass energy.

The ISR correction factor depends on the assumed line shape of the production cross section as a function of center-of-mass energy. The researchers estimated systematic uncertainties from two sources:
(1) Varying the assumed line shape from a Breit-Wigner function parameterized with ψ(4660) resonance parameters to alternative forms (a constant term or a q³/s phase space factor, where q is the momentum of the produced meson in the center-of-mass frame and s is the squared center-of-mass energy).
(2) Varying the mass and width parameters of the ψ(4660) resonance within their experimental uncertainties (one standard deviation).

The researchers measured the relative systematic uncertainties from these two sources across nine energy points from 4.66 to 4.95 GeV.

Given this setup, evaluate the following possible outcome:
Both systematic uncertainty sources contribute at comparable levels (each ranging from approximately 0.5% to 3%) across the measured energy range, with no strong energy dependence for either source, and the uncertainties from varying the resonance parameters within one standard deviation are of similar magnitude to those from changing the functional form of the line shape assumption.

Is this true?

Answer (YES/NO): NO